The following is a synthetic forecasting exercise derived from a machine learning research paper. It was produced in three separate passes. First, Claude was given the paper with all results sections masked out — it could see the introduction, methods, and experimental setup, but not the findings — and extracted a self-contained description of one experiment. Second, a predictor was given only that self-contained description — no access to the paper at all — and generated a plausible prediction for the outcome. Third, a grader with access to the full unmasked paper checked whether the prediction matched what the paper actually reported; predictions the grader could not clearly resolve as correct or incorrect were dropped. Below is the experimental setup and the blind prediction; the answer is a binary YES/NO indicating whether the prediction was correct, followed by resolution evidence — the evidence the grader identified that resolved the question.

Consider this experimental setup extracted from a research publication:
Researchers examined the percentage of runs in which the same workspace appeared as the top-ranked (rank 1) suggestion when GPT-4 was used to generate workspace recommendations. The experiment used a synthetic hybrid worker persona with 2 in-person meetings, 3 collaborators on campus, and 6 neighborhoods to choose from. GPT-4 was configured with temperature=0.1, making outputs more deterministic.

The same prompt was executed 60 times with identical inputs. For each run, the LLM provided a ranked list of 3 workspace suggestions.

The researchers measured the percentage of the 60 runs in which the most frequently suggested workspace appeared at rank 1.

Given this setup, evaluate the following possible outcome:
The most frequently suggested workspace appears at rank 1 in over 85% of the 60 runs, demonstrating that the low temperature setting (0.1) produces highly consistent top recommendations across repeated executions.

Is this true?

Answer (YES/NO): NO